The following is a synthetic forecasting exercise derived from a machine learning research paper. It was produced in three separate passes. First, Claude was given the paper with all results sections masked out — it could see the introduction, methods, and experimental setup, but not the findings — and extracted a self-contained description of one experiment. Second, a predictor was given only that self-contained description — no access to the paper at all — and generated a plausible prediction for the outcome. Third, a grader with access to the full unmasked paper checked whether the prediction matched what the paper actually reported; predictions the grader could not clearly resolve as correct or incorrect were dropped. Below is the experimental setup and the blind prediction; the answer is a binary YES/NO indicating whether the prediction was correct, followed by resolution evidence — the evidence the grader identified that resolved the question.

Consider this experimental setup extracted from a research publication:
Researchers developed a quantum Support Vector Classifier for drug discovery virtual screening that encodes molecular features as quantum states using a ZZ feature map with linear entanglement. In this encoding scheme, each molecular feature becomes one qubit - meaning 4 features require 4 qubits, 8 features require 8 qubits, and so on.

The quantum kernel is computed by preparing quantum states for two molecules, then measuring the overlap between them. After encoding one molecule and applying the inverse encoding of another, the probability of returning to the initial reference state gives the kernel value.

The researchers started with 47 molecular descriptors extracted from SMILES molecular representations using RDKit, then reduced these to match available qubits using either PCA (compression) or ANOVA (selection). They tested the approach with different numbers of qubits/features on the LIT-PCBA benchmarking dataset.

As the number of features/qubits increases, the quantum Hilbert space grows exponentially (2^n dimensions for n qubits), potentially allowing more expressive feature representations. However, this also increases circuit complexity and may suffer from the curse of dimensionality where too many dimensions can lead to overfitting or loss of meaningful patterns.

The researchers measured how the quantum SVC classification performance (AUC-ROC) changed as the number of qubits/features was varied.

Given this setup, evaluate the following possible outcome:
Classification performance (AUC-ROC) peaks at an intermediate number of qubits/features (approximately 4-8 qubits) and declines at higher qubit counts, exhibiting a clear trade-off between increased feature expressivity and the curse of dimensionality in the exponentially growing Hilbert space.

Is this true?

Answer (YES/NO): NO